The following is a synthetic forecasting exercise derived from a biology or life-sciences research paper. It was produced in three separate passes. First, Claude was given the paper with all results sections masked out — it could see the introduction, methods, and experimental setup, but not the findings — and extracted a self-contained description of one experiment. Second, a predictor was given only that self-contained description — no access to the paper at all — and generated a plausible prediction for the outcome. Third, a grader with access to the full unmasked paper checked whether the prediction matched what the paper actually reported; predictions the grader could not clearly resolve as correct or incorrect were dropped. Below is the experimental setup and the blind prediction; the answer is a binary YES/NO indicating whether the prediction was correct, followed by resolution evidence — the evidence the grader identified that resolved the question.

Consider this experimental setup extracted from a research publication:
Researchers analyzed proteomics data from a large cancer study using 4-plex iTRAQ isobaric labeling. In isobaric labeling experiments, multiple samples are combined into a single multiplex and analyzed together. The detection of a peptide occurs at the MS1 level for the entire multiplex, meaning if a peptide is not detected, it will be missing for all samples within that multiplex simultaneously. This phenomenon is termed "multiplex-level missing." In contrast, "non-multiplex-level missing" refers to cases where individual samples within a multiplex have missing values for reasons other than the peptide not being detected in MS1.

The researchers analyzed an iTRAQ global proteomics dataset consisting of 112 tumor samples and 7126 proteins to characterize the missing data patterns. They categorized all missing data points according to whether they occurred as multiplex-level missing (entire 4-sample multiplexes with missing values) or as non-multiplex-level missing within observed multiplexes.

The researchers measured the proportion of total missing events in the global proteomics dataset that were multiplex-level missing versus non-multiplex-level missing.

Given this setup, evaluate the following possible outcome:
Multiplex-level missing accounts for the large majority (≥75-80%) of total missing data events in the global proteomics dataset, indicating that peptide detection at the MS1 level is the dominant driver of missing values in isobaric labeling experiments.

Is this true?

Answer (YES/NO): YES